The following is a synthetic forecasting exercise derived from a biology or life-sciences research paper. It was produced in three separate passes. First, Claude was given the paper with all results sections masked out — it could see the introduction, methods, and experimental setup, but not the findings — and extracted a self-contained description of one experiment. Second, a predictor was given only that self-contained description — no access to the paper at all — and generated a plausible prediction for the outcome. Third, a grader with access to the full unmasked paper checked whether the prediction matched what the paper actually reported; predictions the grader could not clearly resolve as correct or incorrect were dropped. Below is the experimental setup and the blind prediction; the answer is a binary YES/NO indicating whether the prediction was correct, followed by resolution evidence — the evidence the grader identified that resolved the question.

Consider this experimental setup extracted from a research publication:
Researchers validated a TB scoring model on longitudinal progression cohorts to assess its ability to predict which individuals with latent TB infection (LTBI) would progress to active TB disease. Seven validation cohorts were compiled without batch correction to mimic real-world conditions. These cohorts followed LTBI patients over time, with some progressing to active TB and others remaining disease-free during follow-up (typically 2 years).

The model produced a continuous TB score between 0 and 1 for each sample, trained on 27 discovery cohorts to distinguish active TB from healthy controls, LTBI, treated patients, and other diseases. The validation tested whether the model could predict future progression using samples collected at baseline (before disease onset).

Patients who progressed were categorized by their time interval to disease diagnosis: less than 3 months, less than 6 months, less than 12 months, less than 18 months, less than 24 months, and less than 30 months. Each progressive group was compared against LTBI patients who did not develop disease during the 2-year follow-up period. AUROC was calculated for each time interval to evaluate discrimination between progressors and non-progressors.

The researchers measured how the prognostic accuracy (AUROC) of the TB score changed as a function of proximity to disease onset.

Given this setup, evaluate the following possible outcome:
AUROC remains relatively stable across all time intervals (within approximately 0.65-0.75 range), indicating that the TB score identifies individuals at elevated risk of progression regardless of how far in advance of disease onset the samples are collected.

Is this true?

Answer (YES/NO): NO